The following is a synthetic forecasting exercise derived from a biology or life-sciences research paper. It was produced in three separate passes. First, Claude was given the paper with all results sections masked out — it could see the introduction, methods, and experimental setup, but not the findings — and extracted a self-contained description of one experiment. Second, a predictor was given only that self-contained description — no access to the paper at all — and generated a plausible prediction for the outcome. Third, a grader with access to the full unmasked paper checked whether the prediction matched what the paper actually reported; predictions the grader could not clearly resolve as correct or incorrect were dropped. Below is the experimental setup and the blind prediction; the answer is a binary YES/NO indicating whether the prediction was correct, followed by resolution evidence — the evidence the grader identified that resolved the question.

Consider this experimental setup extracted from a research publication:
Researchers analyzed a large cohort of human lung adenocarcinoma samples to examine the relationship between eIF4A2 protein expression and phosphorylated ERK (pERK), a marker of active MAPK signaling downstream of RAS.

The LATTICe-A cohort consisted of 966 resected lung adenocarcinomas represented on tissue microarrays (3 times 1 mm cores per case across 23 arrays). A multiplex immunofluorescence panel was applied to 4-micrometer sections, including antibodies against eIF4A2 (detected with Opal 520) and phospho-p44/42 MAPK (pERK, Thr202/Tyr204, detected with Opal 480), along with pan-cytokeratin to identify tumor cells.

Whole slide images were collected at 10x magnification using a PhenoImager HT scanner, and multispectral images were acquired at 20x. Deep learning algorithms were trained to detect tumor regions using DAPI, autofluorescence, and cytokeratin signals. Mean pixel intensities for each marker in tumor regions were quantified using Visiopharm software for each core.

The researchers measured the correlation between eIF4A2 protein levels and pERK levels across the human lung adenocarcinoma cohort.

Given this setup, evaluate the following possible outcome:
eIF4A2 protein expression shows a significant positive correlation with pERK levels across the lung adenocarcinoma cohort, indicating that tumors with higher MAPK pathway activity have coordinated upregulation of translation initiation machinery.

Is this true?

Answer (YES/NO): NO